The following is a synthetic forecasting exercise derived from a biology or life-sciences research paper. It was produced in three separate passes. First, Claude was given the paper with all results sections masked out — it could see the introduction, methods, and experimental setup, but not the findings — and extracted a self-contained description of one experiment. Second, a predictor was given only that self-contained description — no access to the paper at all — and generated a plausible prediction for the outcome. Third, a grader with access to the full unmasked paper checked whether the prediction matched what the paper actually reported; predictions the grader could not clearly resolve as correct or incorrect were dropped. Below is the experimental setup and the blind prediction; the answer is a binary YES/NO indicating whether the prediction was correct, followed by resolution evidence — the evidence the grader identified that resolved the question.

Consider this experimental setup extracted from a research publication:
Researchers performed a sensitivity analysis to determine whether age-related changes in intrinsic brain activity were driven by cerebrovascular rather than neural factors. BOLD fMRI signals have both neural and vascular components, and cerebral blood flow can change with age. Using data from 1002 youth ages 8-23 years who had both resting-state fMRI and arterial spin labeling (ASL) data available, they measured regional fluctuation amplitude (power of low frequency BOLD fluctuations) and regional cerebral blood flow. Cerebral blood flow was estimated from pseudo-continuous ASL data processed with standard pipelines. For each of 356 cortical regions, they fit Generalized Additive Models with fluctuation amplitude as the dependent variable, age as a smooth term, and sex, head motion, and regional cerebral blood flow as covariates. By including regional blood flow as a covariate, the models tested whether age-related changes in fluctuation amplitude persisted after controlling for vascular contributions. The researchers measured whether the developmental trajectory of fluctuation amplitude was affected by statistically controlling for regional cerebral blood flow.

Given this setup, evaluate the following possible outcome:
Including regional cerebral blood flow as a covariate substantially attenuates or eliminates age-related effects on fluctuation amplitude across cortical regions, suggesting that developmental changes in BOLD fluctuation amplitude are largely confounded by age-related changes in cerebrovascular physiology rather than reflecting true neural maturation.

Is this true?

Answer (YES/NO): NO